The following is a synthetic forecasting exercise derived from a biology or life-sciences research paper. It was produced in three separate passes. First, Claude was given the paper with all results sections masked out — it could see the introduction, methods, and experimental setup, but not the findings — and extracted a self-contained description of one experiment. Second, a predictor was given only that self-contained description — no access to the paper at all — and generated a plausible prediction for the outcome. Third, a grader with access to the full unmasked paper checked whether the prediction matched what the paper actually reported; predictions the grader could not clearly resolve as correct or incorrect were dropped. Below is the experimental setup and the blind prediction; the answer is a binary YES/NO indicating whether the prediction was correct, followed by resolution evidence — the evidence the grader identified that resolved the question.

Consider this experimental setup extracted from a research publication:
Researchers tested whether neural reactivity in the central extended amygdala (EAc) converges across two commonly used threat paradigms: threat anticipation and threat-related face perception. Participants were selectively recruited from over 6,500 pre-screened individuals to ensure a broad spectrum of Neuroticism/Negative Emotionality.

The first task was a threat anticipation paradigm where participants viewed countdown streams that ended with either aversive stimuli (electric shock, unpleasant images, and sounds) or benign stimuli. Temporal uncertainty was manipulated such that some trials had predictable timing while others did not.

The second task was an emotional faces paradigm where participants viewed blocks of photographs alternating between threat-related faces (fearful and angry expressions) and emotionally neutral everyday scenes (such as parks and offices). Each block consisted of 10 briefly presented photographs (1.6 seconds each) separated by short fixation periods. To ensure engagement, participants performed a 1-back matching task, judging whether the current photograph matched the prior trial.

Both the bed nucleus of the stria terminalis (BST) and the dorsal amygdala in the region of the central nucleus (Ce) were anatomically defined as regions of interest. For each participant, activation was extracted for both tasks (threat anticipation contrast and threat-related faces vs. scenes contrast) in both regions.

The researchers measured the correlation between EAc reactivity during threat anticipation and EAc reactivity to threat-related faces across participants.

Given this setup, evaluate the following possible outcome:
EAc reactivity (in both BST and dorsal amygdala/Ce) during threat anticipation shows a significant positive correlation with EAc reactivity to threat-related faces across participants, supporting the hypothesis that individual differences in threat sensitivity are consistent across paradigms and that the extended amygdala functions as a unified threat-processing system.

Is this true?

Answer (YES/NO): NO